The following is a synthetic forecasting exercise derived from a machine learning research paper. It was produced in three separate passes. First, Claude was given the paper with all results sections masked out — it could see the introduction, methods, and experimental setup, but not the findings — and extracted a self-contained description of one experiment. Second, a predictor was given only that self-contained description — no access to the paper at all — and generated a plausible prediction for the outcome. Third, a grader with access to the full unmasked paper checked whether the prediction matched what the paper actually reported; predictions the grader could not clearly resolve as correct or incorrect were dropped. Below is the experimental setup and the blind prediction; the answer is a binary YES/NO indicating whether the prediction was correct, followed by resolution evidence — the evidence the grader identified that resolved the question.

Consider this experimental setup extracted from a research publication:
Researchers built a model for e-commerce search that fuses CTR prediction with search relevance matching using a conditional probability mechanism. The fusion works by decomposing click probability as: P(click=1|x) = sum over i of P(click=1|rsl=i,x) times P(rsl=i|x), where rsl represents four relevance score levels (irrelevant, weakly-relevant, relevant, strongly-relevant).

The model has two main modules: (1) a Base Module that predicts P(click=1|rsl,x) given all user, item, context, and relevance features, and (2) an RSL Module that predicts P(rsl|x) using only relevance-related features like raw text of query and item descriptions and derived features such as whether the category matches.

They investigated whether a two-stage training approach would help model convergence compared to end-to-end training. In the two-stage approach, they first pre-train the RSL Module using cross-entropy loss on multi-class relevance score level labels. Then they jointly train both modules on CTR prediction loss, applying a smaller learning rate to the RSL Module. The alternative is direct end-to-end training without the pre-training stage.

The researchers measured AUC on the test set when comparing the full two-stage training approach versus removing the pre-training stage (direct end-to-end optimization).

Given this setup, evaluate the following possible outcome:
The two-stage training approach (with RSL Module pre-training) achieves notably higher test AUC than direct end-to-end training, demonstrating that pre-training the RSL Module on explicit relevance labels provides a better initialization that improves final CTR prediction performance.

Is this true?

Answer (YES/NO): NO